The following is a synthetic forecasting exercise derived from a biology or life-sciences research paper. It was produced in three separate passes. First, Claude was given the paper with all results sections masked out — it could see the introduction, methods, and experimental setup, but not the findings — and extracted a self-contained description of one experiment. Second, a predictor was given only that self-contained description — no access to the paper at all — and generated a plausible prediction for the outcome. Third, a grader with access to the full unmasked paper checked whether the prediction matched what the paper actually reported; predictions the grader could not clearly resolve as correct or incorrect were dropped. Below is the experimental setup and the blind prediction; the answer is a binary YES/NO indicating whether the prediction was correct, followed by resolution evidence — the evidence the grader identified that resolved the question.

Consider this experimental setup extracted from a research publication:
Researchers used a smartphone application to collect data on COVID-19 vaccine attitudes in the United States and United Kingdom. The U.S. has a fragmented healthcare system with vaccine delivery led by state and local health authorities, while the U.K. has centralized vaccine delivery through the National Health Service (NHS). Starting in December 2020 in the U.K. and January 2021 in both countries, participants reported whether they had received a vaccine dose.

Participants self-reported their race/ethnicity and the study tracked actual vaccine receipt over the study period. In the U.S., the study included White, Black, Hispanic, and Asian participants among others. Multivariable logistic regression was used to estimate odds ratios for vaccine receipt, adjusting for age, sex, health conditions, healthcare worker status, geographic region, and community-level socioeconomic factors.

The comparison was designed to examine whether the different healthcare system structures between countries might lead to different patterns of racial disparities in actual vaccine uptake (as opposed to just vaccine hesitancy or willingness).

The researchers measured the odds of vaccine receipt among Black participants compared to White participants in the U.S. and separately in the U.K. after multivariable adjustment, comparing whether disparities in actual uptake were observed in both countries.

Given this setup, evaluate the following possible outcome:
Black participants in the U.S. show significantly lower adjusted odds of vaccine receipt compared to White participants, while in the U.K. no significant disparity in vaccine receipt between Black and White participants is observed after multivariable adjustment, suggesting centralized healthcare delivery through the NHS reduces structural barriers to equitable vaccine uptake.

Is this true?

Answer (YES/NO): YES